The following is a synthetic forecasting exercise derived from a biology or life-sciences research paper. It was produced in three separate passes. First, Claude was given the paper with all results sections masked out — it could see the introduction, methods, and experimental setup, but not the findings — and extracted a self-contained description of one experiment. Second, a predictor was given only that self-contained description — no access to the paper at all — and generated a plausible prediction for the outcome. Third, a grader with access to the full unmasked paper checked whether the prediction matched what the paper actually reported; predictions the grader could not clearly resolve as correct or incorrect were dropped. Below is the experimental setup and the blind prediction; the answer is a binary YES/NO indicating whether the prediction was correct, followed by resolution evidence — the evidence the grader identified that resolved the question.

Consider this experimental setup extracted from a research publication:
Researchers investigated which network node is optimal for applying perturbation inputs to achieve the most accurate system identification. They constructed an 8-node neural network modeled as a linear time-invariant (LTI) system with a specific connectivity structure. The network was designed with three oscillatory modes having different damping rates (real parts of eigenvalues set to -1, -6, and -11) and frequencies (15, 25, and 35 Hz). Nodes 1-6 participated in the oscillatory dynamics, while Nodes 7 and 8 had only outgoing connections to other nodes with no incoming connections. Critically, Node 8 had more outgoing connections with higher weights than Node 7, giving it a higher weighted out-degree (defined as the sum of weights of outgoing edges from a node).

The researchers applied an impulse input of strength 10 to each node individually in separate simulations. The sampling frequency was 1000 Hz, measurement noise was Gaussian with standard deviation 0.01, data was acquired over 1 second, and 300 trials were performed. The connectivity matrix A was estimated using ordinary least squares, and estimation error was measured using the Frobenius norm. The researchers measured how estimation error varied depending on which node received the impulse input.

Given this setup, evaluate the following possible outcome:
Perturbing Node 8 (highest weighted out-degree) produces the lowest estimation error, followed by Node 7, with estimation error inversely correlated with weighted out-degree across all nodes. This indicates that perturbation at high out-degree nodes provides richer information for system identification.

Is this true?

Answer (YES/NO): YES